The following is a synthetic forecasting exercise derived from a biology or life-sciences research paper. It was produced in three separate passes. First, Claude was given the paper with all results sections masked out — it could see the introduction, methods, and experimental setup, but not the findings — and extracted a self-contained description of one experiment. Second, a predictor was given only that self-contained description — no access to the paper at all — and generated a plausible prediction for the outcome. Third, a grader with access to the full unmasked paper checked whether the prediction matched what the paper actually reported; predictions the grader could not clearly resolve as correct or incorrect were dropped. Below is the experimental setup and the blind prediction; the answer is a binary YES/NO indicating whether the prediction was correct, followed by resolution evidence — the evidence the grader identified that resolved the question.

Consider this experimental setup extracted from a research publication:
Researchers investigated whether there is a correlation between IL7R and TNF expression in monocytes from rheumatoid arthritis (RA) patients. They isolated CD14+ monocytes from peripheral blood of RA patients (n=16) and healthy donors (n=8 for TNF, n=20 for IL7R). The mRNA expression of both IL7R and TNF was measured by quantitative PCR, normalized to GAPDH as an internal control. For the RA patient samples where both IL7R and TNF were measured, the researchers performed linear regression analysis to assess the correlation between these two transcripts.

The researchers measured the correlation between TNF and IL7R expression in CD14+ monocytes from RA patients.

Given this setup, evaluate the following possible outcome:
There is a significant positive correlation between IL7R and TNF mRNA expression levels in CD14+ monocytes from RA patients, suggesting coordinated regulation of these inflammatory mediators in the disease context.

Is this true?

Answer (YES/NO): YES